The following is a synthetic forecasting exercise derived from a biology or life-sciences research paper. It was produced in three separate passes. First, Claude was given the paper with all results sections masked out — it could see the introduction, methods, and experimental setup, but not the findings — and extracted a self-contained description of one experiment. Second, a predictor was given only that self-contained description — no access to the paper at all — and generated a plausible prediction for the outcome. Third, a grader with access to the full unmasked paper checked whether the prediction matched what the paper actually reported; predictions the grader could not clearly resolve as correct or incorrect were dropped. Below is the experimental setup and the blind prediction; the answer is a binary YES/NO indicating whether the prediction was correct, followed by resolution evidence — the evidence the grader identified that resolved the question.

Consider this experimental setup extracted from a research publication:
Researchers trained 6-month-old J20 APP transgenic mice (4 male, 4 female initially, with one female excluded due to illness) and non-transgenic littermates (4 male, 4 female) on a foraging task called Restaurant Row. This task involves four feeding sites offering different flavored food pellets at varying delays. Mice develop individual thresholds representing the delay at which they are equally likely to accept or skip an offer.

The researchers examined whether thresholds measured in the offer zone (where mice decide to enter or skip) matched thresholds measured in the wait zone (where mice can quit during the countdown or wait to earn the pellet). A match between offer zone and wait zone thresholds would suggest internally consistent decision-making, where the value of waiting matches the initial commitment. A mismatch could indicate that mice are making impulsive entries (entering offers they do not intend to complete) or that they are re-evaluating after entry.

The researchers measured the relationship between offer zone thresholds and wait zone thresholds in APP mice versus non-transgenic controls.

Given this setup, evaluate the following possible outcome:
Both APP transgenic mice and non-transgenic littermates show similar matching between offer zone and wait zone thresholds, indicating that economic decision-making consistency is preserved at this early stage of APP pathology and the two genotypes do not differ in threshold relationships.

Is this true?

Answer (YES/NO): NO